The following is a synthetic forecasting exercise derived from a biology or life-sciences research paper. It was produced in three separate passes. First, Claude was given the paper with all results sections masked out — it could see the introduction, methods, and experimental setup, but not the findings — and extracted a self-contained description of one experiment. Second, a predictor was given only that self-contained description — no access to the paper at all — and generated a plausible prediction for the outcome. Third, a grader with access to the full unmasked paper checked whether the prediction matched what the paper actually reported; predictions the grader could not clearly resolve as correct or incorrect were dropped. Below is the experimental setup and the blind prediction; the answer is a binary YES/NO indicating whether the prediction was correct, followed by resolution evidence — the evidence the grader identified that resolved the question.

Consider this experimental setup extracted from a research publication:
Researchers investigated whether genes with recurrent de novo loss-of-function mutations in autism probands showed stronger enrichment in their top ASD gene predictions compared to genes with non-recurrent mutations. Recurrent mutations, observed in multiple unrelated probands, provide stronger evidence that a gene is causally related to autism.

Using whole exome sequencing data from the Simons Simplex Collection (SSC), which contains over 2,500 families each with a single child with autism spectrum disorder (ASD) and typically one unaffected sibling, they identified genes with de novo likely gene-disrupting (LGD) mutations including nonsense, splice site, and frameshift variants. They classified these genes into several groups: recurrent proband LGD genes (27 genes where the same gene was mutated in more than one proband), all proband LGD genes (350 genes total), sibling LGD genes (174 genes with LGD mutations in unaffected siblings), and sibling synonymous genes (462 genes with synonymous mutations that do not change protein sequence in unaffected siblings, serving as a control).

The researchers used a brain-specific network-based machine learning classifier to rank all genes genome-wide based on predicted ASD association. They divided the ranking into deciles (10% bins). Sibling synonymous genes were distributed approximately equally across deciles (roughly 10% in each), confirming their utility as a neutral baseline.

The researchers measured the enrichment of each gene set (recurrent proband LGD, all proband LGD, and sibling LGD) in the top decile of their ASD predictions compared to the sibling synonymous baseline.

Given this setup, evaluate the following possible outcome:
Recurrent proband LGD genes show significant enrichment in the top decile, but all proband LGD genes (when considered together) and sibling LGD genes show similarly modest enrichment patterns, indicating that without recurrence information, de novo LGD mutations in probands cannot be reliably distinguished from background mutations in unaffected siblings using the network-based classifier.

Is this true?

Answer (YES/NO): NO